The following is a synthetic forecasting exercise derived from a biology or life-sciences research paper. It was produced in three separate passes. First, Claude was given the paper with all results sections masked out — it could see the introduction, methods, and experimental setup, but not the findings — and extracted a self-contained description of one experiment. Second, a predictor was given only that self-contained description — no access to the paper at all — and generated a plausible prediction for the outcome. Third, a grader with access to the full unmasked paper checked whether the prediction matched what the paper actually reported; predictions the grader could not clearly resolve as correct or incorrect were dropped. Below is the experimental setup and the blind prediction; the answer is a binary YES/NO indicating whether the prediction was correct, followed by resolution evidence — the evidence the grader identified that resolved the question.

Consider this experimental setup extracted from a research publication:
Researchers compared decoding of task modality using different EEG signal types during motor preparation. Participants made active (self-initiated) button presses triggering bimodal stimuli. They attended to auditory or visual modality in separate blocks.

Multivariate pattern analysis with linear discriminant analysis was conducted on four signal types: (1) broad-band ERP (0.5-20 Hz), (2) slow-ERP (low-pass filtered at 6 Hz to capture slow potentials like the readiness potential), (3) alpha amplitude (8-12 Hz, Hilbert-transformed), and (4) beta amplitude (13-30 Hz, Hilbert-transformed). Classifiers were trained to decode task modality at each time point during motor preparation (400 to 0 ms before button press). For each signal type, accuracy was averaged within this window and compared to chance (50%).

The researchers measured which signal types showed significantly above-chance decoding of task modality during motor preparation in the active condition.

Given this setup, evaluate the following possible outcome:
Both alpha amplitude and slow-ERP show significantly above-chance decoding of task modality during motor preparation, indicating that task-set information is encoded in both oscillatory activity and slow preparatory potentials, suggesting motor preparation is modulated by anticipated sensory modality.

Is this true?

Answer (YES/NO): NO